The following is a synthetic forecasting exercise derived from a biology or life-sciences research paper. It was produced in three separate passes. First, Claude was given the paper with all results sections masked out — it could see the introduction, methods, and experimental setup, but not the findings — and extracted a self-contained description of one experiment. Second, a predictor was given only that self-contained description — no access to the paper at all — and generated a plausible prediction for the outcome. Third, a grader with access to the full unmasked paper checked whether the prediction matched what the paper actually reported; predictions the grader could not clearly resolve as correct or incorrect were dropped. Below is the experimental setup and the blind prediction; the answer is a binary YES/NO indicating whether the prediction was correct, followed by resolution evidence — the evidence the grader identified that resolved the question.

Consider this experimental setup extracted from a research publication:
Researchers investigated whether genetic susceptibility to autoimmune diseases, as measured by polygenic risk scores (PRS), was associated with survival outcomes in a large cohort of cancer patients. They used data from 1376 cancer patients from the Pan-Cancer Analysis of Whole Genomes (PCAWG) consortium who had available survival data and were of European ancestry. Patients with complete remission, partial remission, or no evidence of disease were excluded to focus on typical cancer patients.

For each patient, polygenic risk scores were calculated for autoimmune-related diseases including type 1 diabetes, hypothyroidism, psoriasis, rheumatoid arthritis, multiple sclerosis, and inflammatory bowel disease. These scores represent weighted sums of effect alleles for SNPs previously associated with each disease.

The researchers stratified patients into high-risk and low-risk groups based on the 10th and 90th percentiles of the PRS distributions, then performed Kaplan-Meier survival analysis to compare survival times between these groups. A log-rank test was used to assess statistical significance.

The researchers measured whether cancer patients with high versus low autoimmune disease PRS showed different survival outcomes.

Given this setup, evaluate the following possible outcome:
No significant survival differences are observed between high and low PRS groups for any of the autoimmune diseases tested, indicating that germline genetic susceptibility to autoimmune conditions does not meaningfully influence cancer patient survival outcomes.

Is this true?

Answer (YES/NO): YES